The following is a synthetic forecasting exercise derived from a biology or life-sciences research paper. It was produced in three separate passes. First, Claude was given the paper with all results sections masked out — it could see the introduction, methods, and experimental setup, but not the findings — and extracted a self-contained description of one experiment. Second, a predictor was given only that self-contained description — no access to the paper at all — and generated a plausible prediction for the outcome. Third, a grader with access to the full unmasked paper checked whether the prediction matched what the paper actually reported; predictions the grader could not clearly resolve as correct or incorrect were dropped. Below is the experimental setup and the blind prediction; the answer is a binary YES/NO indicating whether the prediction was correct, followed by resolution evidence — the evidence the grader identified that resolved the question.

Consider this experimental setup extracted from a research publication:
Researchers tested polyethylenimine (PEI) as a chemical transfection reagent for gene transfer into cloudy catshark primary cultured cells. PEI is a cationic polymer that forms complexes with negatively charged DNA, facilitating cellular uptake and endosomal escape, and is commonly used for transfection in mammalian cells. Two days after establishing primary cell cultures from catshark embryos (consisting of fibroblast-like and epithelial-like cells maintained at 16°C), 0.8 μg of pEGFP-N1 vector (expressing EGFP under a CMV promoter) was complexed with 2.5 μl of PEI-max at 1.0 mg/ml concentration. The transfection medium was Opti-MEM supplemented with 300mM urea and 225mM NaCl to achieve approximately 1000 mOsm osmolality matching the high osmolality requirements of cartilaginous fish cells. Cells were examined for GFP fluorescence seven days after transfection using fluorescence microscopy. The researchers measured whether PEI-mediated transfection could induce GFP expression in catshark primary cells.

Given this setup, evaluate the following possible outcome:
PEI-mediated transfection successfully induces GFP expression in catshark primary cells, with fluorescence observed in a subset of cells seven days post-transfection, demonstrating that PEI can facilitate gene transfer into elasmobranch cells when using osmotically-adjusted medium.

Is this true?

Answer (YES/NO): NO